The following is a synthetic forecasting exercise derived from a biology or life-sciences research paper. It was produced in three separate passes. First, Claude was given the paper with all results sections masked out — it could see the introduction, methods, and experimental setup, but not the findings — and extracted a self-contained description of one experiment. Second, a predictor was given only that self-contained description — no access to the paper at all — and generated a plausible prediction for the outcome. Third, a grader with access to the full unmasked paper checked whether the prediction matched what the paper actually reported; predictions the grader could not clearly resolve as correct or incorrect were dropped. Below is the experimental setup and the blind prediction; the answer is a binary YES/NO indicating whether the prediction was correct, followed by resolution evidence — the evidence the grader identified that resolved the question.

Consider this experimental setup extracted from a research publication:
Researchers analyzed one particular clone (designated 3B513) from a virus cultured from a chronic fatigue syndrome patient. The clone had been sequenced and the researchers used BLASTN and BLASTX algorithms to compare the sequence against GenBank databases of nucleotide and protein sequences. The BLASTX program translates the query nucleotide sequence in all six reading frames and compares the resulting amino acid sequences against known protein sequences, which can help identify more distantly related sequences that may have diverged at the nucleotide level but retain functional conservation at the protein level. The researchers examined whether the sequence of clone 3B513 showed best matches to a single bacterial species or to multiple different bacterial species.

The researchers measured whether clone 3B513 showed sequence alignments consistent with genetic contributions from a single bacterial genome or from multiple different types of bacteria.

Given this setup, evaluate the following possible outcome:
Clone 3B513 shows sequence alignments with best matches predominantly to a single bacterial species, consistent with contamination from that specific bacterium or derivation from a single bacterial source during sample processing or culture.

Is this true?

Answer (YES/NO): NO